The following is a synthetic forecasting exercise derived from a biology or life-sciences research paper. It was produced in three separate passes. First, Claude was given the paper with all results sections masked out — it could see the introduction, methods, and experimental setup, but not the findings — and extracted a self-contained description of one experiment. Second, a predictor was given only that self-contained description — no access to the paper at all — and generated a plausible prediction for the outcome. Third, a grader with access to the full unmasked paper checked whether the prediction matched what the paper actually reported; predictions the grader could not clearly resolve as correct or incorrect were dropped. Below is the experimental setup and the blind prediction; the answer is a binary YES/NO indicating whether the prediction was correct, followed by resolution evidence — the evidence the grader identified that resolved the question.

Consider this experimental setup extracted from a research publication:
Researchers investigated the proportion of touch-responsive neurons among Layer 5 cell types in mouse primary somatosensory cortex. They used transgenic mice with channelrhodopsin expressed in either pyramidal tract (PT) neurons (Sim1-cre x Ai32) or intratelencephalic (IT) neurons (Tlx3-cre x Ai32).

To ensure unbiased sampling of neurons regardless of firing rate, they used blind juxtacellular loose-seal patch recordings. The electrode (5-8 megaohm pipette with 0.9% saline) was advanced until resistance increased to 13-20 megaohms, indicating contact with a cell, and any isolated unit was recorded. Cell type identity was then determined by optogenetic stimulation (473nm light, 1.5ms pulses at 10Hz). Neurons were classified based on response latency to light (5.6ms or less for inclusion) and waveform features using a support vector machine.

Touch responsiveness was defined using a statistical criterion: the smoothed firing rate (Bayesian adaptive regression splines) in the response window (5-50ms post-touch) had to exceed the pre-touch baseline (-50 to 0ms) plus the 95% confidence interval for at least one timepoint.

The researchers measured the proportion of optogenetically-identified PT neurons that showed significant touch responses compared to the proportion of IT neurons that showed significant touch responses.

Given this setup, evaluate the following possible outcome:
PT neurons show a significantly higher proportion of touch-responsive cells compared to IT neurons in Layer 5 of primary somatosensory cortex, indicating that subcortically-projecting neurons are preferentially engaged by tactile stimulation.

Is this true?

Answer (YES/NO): YES